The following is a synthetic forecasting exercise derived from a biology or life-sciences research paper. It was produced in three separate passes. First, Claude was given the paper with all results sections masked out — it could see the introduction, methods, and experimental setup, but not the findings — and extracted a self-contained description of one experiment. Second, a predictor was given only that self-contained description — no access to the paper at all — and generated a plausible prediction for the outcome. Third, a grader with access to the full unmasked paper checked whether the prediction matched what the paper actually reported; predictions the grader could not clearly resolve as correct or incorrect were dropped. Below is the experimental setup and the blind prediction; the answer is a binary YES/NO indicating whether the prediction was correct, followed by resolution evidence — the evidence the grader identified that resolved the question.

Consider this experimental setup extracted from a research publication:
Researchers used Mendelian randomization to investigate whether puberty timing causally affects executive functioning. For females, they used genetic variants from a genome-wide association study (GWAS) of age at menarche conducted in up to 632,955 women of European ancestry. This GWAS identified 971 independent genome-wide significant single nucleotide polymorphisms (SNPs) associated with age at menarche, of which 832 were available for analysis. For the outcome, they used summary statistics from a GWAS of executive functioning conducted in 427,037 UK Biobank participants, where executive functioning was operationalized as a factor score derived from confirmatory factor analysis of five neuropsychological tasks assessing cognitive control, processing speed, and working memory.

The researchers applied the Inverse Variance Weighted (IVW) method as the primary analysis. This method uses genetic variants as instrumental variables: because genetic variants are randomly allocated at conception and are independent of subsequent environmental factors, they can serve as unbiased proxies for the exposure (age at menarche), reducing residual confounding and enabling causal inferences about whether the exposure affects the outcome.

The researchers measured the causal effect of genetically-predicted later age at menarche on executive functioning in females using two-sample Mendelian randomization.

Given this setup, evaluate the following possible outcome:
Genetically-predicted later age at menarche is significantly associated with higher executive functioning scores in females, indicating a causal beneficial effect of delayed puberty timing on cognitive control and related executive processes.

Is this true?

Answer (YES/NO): YES